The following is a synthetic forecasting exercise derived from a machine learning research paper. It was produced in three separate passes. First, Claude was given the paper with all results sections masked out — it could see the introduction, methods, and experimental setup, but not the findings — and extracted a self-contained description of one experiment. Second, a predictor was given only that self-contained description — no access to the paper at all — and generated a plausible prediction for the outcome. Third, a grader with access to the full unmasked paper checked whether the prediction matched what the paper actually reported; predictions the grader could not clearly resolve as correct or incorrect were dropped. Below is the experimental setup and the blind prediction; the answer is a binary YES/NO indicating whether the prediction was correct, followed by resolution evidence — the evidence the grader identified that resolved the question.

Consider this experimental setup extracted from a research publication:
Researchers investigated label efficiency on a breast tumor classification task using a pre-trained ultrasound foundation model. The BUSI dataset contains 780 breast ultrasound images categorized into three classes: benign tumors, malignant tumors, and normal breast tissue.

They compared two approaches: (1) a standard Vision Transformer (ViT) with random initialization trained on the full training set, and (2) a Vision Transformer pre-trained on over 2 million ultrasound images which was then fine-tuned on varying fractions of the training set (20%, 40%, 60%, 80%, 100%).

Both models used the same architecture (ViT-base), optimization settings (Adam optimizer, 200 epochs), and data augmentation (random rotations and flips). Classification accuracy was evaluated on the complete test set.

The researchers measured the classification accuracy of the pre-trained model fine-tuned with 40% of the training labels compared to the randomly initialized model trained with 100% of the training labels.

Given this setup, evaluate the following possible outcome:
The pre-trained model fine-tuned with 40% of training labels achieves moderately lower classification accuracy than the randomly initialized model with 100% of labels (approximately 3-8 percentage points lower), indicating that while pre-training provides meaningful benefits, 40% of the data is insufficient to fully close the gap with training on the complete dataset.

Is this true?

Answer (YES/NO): NO